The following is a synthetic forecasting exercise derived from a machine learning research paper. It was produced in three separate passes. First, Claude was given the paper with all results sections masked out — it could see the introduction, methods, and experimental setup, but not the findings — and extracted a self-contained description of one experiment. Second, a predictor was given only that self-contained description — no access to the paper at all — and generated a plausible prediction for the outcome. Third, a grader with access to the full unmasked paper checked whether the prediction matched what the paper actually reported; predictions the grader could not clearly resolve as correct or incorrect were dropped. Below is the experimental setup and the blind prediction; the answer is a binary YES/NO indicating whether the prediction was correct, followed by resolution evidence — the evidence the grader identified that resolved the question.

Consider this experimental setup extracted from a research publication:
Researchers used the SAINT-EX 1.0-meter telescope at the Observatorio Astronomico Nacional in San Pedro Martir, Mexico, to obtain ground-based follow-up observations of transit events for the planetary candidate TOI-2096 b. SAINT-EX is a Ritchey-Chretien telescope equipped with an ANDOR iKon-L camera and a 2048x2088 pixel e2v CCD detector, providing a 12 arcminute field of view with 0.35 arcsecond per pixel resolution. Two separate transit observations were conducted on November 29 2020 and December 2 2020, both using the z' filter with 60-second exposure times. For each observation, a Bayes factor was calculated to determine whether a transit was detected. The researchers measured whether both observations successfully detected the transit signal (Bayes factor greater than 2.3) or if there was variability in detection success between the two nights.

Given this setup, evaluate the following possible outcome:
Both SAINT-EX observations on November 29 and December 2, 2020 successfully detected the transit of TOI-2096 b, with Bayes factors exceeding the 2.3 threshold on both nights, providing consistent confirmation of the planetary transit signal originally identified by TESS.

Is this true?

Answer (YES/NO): NO